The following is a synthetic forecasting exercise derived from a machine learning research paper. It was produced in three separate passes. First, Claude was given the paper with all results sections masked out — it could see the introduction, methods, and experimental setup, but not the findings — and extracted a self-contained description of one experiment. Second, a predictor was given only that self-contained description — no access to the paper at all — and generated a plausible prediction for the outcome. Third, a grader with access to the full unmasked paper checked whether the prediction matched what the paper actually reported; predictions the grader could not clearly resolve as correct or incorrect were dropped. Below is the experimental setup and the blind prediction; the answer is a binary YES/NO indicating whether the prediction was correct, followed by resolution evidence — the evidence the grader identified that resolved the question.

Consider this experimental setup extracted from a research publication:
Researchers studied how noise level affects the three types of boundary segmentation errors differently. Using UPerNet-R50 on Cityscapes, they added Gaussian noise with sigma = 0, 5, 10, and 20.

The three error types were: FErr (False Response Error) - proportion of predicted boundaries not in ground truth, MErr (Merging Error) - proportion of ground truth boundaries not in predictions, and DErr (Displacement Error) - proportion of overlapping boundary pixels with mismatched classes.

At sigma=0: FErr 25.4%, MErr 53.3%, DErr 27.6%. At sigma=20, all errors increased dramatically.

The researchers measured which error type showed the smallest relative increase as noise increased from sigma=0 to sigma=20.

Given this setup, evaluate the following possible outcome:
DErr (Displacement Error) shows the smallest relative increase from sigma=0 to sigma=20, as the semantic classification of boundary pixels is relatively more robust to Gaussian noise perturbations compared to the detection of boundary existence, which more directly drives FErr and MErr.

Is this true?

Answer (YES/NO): NO